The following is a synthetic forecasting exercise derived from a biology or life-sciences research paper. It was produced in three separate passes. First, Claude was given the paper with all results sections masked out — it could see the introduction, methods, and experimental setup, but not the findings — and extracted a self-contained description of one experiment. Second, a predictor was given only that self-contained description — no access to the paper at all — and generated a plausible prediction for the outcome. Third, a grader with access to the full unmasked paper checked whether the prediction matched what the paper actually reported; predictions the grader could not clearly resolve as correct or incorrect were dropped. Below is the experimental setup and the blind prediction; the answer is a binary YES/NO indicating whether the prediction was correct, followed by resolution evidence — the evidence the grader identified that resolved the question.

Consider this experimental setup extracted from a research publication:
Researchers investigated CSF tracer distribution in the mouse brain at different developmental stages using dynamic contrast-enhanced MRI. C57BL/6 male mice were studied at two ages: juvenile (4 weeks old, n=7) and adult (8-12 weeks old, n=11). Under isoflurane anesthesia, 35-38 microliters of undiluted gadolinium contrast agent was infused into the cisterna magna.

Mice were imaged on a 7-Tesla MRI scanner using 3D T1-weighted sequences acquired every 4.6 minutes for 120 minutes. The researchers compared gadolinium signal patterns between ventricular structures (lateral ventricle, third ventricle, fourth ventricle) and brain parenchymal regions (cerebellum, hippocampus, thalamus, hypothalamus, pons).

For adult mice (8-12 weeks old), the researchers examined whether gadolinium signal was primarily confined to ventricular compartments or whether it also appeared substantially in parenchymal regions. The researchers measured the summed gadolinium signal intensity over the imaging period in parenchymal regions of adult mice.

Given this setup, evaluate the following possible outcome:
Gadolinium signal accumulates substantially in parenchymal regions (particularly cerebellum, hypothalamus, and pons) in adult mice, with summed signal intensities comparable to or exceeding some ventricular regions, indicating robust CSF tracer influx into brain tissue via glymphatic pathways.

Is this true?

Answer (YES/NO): NO